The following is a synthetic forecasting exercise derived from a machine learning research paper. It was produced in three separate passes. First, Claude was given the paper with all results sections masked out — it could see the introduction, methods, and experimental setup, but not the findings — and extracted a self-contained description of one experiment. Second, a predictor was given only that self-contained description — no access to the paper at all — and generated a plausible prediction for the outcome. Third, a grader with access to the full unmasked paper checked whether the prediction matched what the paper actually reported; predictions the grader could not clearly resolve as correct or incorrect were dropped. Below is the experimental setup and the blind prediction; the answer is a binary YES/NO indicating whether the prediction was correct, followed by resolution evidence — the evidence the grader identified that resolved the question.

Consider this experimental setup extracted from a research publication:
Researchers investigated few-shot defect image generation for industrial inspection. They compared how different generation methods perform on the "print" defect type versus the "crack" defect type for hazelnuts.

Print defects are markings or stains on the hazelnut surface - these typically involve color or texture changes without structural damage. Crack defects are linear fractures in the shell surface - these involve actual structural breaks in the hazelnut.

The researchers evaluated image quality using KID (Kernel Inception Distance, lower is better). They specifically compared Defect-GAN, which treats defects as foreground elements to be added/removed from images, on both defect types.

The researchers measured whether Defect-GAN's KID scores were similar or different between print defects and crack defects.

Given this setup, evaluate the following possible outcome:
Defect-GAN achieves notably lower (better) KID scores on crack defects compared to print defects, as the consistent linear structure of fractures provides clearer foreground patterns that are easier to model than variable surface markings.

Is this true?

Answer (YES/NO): NO